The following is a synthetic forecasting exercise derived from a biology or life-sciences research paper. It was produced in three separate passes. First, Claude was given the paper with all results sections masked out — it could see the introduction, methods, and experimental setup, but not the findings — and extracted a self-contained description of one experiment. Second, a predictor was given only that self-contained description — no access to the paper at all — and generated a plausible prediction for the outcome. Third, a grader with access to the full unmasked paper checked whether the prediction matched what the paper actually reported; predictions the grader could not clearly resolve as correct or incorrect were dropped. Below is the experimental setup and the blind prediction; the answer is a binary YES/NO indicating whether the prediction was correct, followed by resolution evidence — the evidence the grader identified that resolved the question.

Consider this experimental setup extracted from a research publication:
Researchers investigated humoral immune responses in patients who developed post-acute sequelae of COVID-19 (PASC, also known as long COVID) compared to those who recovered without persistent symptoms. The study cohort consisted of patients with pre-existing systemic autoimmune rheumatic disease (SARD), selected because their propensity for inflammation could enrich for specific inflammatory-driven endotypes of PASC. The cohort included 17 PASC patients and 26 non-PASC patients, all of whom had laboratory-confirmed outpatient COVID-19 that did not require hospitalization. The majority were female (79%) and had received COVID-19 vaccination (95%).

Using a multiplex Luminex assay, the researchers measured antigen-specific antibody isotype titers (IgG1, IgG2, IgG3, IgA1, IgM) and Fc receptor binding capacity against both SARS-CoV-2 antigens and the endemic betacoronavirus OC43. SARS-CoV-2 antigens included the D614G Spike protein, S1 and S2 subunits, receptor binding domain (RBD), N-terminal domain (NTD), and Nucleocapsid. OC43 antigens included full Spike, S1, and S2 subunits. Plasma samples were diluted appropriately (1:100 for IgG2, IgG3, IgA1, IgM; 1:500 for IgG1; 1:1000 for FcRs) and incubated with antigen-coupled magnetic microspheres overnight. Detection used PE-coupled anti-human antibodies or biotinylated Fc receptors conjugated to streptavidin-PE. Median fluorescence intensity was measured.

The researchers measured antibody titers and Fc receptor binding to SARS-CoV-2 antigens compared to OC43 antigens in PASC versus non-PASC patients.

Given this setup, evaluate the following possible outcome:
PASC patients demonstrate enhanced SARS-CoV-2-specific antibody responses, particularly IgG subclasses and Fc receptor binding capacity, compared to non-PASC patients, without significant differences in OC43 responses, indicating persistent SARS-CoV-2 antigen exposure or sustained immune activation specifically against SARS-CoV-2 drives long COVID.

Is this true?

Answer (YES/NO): NO